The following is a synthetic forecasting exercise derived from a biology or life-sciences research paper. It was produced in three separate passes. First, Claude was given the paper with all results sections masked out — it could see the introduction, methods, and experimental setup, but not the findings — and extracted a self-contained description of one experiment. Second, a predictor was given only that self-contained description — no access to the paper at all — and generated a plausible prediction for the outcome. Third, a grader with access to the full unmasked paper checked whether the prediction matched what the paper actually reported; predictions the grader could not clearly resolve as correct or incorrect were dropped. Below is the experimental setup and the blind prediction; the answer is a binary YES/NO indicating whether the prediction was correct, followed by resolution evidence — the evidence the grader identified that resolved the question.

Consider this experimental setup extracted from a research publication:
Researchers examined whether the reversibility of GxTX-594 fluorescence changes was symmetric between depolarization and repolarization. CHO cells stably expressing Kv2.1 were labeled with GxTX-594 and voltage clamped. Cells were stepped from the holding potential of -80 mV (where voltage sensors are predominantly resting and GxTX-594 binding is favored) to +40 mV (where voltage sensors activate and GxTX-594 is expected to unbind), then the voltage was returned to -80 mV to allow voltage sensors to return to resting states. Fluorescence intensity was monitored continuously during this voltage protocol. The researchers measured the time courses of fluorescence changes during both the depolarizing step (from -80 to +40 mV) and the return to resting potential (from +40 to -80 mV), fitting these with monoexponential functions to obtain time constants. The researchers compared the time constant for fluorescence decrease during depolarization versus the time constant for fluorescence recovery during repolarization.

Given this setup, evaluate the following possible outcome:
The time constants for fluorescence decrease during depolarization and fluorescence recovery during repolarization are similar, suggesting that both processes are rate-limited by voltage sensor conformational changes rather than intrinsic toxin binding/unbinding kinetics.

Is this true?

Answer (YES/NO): NO